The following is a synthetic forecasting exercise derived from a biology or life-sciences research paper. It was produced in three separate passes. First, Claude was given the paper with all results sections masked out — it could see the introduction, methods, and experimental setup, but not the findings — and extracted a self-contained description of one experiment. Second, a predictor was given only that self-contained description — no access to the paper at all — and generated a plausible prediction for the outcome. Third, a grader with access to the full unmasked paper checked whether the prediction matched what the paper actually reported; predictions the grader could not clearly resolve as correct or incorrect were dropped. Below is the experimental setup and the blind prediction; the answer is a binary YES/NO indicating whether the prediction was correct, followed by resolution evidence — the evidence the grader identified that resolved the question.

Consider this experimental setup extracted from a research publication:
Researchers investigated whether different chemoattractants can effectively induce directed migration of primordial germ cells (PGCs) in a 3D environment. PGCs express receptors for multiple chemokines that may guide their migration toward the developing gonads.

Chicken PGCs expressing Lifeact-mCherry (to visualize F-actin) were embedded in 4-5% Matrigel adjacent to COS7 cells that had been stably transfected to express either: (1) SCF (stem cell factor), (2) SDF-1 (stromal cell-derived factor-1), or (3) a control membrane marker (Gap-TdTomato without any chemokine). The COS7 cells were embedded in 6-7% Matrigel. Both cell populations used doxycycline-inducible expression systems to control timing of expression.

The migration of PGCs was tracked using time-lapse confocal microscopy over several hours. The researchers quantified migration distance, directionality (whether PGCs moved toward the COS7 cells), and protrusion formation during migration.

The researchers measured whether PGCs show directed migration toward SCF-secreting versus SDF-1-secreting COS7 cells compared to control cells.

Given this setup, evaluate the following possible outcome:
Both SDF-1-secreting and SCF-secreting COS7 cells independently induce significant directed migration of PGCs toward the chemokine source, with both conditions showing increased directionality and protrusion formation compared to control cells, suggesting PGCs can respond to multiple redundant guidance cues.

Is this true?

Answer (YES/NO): NO